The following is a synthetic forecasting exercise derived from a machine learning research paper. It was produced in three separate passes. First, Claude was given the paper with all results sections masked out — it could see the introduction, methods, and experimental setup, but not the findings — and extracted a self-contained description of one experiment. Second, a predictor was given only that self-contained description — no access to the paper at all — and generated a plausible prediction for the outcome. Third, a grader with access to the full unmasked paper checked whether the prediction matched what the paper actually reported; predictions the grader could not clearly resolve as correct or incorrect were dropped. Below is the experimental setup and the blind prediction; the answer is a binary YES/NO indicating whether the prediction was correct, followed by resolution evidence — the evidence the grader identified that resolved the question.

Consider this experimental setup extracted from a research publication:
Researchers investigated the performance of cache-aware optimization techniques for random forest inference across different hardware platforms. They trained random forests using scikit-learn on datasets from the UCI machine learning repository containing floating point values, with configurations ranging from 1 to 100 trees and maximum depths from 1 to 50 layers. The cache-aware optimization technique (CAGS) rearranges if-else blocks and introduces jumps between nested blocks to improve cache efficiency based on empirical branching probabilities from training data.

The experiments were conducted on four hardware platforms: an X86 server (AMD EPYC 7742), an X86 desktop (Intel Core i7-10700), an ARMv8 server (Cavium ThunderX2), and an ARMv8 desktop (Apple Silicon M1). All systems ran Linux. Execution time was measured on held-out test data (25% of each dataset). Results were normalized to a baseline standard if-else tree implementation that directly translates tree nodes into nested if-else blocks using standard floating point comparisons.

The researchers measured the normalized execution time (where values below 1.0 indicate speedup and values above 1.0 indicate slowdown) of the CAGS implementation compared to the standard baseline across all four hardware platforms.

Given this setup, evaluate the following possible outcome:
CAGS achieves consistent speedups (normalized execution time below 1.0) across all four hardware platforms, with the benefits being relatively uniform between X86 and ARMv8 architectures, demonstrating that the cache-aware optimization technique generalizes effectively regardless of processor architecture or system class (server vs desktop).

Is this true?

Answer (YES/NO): NO